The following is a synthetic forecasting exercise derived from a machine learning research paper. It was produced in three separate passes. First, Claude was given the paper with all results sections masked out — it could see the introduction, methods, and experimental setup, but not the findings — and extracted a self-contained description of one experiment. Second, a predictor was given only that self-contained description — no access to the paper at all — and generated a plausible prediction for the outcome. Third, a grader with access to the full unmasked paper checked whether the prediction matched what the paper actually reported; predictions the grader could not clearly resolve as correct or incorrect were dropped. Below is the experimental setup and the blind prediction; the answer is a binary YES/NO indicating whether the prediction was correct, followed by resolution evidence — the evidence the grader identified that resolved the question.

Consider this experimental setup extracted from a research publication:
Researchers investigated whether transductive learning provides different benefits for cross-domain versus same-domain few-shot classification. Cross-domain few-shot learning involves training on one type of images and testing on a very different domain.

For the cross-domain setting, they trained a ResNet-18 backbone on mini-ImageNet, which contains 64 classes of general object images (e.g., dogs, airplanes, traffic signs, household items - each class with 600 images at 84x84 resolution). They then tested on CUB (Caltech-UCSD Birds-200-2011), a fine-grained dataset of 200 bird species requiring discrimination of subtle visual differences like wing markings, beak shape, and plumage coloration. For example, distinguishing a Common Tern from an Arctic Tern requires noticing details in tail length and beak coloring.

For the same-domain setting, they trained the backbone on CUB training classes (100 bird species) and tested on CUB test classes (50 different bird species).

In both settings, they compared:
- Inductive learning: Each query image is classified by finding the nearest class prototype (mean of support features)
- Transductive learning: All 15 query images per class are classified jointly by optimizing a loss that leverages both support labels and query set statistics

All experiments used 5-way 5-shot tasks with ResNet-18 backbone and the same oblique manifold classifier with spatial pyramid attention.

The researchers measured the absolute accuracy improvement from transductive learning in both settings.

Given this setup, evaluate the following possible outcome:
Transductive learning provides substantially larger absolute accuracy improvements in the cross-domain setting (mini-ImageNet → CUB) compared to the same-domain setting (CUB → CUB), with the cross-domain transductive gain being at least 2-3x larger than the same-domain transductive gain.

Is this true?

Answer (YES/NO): NO